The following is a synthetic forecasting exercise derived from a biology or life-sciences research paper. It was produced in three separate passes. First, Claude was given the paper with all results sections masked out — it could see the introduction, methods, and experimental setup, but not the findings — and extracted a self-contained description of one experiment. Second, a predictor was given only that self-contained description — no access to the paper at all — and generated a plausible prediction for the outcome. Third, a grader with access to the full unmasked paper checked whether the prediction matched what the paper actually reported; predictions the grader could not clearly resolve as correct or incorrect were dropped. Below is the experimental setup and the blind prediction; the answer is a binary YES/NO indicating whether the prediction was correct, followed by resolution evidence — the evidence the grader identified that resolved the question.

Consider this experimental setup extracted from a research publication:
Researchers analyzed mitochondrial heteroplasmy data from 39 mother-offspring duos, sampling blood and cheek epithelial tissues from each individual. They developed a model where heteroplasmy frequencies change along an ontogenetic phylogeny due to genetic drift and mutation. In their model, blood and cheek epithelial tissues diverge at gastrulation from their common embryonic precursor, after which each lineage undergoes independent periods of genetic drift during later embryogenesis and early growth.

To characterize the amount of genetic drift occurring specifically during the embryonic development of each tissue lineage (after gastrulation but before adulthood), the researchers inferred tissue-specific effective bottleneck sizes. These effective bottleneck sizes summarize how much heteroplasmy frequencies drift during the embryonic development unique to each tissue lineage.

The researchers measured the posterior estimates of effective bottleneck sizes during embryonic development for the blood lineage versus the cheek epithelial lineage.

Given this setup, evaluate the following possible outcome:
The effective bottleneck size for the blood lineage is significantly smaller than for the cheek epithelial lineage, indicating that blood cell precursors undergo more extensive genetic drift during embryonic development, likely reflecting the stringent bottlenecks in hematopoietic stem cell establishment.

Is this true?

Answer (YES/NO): NO